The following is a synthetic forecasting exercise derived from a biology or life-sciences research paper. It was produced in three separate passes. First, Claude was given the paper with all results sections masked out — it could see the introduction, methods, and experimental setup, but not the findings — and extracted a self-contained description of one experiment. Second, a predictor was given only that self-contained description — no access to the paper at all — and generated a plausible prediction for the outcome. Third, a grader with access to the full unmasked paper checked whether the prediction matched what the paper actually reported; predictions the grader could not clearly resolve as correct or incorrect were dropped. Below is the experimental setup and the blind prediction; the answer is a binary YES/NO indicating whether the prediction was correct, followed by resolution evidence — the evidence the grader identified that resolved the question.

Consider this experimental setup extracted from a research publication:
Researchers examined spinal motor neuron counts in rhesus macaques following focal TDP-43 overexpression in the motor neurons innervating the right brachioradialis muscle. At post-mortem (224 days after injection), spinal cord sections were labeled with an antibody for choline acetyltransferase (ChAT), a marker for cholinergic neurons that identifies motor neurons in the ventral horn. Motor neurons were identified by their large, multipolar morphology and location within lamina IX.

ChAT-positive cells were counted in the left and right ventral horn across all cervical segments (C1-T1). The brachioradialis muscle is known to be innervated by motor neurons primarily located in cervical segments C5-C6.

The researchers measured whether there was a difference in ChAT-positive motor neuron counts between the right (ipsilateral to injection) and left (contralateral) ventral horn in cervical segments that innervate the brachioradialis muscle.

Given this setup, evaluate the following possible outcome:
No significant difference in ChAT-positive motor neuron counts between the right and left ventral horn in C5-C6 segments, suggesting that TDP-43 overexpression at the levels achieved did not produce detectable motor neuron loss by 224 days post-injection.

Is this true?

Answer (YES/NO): NO